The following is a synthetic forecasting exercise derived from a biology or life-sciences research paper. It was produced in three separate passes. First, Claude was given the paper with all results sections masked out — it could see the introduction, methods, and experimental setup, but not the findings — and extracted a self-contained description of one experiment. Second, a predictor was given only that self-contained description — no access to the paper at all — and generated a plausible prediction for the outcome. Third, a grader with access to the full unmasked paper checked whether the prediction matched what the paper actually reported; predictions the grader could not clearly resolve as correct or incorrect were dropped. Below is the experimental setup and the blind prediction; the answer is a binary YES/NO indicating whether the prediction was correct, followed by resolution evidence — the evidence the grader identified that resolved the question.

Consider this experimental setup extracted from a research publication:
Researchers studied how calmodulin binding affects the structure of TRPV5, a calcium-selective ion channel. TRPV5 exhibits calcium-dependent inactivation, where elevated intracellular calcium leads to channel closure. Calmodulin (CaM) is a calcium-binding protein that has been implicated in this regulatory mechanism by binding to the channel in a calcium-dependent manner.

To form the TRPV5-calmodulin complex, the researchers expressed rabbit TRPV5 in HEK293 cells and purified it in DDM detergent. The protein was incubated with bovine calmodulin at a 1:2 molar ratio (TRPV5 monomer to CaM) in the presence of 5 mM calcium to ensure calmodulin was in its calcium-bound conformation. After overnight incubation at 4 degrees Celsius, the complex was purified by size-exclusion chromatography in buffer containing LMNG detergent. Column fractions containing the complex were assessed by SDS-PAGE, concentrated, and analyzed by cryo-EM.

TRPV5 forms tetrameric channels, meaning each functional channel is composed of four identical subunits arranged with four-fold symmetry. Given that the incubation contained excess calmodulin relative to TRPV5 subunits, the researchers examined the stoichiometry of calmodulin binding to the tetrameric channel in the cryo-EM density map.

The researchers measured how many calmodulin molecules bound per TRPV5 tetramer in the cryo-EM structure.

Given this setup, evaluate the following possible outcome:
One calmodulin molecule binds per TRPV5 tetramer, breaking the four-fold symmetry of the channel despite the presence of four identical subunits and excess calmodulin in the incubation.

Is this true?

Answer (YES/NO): NO